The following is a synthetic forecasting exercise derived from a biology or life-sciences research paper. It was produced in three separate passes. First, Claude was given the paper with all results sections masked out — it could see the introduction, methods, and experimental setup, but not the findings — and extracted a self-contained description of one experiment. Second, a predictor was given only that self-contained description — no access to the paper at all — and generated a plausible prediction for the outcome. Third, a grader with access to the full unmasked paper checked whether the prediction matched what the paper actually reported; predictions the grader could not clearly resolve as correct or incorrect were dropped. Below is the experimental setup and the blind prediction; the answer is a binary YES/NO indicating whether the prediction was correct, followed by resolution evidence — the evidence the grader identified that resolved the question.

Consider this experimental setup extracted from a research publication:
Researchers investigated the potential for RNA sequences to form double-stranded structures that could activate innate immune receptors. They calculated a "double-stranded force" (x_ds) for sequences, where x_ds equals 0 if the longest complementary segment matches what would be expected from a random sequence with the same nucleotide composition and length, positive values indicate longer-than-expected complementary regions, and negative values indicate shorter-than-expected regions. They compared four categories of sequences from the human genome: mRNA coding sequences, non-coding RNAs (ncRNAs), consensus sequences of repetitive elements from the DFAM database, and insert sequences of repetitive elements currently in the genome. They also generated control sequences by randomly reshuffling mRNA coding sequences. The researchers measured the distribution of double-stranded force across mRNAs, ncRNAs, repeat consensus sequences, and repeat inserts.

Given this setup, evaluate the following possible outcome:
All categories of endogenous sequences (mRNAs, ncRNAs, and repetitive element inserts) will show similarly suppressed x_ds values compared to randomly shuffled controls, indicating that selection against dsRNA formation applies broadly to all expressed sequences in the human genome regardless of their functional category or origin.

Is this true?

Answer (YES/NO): NO